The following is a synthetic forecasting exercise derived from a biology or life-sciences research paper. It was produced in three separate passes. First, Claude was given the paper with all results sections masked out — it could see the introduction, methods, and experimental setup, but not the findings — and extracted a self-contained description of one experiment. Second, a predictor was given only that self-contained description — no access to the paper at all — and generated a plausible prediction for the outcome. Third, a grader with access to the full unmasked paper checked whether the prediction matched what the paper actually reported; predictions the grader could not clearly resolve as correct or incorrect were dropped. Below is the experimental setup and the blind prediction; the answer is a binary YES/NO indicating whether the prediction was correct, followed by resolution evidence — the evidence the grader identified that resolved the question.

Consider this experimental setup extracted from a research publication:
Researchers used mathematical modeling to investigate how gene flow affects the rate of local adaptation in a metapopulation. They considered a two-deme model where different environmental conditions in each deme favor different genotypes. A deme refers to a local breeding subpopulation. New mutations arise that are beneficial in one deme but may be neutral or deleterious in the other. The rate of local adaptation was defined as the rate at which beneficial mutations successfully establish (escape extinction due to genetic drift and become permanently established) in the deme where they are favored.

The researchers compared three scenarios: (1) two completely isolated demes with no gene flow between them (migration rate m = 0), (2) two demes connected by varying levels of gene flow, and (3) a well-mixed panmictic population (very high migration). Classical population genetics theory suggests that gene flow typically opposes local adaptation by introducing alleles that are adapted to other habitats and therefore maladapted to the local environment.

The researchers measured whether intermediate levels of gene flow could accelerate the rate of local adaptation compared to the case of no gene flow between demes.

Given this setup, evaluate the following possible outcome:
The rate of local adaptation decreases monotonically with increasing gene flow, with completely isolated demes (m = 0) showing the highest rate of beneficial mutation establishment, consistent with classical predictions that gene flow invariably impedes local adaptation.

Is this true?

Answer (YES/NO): NO